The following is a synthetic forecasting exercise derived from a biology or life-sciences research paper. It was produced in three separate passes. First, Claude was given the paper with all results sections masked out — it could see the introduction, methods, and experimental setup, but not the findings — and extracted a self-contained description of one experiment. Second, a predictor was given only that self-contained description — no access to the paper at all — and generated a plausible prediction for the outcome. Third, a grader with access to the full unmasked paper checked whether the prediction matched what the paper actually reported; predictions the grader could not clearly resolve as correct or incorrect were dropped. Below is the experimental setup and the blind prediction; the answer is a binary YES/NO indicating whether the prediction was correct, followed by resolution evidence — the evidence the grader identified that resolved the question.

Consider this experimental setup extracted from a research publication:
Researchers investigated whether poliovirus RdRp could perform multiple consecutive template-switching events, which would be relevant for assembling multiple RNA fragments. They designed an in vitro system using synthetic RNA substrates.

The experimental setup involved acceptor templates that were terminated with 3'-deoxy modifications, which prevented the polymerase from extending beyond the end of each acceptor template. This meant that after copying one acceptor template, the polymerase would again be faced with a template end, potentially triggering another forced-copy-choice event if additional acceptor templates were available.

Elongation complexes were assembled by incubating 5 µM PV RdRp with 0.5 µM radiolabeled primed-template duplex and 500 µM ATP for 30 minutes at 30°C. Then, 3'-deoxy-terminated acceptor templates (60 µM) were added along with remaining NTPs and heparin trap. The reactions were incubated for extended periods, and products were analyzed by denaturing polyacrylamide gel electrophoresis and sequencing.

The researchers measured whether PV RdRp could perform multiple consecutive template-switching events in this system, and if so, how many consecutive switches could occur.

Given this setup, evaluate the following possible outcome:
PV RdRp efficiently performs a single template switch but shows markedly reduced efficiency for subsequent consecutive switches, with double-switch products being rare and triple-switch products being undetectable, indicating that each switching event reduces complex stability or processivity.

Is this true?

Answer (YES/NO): NO